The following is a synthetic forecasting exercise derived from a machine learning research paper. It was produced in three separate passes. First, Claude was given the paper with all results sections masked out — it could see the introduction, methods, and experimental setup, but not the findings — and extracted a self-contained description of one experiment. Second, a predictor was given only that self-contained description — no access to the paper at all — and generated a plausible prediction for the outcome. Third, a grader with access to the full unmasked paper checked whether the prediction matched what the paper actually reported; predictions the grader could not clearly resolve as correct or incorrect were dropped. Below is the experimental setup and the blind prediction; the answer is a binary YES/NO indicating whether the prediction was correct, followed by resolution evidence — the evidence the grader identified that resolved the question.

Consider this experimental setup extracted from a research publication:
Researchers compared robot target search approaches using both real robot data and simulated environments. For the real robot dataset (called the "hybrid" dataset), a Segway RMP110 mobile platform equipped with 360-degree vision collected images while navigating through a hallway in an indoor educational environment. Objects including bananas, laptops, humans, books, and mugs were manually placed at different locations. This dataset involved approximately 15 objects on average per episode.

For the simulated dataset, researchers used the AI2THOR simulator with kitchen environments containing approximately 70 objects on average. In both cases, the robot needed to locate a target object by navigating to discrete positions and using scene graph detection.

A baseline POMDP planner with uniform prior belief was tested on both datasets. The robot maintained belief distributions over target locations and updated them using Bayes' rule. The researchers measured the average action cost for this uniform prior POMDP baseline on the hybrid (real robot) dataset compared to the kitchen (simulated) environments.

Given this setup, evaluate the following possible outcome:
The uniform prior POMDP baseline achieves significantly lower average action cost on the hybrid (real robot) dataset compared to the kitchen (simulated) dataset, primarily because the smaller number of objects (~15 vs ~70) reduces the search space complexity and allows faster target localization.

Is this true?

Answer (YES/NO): NO